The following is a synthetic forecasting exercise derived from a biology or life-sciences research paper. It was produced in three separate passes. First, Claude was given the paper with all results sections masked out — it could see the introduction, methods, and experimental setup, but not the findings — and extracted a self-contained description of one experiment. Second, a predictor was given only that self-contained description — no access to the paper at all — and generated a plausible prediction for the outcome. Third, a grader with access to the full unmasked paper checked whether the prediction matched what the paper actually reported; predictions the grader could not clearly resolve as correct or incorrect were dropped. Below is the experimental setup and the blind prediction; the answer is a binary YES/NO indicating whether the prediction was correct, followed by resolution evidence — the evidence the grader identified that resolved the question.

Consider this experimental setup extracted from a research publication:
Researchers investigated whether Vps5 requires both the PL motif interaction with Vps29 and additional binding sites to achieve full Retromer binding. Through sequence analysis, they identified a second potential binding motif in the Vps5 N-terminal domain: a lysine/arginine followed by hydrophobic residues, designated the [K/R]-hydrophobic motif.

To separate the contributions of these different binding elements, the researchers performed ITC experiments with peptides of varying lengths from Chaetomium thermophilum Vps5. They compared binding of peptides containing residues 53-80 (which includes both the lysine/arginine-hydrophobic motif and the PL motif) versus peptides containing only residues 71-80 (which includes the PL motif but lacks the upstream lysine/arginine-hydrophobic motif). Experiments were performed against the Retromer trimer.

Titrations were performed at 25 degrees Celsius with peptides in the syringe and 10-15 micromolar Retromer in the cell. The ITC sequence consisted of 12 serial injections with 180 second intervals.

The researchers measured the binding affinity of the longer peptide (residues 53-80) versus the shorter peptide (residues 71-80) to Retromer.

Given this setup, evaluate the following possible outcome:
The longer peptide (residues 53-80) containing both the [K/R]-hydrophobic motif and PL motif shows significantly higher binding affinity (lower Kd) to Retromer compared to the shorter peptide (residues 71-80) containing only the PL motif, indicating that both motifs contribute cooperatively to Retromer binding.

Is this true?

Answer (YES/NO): YES